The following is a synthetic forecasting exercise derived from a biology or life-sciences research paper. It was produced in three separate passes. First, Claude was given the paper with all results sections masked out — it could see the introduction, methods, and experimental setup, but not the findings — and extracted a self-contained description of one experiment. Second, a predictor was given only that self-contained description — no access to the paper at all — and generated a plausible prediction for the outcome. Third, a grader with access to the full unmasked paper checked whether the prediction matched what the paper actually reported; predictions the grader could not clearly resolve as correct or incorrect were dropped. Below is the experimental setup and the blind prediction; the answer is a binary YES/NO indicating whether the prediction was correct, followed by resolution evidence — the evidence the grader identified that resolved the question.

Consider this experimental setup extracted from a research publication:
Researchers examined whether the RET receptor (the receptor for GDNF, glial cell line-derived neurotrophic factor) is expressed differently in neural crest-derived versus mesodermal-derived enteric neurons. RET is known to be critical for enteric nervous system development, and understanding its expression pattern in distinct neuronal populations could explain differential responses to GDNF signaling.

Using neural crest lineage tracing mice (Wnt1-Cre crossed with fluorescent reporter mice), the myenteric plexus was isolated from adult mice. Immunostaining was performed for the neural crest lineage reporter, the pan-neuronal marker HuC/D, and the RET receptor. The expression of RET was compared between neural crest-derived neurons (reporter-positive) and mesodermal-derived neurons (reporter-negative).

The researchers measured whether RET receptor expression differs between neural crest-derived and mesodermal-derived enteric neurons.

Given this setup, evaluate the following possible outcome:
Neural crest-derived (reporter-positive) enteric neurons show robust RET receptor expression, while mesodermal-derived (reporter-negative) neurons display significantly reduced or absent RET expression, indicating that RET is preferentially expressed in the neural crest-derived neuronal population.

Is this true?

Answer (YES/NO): YES